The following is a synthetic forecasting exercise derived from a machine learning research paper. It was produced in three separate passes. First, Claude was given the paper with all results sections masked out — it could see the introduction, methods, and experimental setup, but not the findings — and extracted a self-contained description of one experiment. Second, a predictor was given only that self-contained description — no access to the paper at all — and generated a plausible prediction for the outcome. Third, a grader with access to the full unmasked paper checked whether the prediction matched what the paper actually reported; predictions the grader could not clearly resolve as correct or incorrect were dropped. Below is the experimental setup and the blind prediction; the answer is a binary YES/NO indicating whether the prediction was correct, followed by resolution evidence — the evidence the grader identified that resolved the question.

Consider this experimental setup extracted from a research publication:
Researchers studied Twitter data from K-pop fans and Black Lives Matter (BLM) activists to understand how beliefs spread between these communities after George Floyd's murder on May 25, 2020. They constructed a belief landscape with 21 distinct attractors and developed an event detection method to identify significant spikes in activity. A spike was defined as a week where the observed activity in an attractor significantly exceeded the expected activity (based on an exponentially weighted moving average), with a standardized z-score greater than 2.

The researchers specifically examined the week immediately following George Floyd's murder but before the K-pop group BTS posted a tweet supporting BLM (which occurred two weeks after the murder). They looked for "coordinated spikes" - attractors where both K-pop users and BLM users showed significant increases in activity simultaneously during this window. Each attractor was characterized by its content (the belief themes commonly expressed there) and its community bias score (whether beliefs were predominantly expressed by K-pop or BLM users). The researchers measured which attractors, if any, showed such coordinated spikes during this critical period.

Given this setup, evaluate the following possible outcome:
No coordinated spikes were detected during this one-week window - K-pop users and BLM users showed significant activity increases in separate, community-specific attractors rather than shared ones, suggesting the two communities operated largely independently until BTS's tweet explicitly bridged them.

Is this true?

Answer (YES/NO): NO